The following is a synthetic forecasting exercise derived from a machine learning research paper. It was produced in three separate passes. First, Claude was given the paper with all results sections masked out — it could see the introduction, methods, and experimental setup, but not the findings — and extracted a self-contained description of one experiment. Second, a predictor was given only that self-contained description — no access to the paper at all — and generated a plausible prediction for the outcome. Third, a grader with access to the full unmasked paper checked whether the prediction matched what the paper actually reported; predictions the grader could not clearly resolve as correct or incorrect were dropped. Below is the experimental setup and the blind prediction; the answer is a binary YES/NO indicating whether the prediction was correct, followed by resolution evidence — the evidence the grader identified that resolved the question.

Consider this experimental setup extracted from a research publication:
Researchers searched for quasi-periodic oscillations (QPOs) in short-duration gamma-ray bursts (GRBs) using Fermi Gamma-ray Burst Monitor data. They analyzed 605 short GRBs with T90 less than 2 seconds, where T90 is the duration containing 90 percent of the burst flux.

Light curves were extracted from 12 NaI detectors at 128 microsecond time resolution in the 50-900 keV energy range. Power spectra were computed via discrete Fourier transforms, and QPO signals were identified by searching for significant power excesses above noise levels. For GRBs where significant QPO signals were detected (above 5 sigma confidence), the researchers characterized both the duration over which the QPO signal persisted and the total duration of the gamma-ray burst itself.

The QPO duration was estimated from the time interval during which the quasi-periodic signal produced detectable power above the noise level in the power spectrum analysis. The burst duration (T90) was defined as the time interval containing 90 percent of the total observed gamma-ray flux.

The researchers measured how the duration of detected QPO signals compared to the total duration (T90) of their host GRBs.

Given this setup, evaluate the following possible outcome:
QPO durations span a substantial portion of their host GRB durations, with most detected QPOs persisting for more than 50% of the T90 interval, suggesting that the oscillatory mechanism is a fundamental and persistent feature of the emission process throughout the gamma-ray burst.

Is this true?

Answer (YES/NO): NO